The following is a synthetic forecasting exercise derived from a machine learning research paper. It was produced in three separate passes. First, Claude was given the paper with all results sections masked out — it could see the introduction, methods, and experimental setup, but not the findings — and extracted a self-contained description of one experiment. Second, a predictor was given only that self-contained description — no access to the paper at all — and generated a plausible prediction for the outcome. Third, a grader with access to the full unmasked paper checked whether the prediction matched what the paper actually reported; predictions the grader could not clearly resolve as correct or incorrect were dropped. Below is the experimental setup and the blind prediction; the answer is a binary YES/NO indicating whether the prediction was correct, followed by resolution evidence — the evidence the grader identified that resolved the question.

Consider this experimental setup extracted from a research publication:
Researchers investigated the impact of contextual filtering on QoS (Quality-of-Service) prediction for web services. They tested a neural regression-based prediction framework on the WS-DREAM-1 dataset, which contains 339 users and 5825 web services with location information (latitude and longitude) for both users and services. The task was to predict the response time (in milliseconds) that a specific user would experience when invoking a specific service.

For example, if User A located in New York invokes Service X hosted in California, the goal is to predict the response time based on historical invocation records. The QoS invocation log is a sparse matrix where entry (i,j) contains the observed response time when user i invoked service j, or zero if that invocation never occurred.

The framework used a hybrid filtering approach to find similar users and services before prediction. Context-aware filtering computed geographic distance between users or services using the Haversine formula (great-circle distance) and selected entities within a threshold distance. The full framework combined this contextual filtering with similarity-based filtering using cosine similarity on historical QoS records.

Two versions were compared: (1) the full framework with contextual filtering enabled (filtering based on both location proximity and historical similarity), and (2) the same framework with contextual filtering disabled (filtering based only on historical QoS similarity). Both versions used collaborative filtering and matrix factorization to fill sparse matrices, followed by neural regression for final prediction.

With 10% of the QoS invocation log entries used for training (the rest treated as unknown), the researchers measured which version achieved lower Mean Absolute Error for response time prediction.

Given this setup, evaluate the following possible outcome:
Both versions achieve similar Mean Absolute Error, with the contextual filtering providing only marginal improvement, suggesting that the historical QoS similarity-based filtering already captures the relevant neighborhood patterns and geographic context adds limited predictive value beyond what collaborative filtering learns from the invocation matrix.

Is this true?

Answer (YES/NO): NO